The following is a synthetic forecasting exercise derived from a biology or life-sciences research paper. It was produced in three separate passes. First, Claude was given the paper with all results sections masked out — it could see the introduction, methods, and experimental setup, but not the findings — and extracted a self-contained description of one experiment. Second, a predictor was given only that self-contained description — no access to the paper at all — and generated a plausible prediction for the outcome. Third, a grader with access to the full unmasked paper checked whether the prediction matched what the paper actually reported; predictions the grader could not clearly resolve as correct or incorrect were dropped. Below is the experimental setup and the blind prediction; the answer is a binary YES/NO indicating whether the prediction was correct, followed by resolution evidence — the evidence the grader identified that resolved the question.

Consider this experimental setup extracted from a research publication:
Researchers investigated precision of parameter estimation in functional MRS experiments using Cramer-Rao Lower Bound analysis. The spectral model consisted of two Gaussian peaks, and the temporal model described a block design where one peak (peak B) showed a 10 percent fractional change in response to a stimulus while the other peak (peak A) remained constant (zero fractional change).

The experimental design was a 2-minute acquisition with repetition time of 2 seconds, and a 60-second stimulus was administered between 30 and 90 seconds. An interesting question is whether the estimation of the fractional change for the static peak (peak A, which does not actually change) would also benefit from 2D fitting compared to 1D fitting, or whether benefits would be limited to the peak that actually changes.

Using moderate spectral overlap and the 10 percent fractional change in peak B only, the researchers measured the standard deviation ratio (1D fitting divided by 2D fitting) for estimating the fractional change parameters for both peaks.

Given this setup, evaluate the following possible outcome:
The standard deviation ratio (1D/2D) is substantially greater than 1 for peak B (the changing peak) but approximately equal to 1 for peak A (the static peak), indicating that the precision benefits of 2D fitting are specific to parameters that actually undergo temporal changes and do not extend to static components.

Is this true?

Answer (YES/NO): NO